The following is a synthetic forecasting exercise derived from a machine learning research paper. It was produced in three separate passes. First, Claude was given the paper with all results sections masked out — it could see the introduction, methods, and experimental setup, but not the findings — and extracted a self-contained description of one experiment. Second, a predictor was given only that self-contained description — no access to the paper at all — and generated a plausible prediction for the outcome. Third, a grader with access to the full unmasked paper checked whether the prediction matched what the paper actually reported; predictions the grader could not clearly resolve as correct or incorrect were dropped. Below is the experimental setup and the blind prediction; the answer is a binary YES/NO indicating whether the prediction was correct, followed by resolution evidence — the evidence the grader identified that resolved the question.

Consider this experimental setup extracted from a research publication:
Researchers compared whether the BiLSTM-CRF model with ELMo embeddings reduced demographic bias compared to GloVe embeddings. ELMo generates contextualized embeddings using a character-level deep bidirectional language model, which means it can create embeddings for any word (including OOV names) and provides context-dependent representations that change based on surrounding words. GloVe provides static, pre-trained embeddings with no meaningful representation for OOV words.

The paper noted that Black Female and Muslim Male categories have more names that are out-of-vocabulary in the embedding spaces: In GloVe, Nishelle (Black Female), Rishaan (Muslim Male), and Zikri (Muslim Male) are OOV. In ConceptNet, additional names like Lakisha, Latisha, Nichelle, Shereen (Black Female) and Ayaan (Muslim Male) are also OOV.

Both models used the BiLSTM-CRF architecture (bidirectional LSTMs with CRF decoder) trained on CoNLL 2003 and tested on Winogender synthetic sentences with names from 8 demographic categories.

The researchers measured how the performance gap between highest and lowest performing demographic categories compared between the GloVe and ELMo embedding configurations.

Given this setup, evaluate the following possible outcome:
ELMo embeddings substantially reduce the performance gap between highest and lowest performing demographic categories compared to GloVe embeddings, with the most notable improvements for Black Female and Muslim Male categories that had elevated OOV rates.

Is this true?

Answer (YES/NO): NO